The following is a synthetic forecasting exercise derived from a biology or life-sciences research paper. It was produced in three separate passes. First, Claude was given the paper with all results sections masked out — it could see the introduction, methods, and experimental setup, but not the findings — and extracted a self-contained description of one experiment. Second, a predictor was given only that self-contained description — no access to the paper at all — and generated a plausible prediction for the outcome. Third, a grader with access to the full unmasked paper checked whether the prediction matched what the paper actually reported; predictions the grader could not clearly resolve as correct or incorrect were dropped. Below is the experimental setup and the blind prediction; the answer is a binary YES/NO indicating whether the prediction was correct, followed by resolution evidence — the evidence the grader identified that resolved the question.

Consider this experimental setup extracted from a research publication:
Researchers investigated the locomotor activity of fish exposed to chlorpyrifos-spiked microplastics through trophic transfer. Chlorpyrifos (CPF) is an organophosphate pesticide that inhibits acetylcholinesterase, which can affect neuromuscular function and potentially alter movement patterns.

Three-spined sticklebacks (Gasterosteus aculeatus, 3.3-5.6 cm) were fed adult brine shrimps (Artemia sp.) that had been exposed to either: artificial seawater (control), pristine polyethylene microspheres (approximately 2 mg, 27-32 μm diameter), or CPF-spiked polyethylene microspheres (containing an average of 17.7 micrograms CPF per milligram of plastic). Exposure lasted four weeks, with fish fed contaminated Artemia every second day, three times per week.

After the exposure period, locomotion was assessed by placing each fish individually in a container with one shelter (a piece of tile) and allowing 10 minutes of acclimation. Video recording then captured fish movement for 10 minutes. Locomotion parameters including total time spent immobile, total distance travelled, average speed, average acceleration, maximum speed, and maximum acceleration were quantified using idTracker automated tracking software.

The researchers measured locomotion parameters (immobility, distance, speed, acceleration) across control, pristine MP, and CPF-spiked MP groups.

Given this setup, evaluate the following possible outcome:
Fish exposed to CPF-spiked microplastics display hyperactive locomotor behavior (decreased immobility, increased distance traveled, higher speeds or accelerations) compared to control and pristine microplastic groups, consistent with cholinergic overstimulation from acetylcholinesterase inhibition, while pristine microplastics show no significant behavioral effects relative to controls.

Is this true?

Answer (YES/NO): NO